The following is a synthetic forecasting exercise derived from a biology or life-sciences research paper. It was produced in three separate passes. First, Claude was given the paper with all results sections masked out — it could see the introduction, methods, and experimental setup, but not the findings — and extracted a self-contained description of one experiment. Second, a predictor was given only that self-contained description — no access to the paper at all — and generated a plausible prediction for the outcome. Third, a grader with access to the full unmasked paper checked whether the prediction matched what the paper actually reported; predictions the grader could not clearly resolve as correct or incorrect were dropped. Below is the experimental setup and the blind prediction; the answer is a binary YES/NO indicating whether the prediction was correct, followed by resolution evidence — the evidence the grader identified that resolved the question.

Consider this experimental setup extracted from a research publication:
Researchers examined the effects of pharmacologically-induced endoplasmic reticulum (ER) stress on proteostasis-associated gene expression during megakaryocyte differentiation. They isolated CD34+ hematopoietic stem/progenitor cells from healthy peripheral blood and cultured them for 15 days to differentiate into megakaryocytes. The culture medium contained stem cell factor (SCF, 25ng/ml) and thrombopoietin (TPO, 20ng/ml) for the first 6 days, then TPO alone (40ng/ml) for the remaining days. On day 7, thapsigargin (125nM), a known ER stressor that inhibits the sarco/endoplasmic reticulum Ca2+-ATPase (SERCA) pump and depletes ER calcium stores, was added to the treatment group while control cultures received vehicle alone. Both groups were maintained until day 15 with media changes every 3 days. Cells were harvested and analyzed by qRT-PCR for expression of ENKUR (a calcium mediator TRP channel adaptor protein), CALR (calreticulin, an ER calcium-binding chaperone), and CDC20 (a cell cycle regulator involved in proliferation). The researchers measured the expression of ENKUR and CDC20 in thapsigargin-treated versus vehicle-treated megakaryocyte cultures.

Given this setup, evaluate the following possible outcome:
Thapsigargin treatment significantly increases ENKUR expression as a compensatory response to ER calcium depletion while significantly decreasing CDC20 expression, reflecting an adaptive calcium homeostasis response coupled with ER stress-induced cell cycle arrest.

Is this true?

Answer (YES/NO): NO